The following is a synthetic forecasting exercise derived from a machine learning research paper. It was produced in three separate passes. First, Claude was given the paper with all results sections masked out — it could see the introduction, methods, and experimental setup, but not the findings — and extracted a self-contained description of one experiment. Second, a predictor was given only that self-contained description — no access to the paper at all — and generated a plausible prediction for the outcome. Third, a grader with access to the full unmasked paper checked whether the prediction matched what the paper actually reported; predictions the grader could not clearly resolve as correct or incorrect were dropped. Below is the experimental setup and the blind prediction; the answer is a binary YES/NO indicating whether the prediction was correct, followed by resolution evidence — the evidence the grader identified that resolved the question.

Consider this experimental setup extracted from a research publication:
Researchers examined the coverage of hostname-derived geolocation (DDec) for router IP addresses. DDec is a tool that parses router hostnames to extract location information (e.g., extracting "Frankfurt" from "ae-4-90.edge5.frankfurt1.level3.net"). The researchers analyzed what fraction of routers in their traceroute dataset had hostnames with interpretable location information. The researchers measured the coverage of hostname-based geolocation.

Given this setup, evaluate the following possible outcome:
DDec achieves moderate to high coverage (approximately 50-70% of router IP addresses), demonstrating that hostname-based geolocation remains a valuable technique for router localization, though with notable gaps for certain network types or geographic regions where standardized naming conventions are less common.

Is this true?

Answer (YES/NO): NO